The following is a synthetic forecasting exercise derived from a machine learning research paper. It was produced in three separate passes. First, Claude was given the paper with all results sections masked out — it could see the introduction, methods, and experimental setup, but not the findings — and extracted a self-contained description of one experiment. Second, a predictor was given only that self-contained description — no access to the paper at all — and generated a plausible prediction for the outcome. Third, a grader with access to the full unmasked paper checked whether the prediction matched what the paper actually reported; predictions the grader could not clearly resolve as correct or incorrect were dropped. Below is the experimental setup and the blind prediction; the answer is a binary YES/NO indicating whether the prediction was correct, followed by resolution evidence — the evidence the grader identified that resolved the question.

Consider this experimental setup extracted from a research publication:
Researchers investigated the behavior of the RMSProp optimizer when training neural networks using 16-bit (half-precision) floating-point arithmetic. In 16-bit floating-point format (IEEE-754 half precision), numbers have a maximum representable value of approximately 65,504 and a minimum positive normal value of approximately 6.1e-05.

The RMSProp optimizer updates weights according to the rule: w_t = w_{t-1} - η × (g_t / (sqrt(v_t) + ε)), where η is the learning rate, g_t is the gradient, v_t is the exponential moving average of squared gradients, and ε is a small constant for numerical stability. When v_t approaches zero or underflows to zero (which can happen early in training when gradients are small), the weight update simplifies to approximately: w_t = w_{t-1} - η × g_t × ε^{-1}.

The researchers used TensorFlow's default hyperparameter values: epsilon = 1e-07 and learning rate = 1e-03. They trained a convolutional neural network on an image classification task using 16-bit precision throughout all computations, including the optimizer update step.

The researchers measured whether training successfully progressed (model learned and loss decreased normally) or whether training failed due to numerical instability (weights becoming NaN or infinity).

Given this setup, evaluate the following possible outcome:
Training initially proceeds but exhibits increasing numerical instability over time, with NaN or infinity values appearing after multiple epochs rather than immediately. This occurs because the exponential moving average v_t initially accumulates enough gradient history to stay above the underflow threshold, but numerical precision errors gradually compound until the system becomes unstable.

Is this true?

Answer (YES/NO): NO